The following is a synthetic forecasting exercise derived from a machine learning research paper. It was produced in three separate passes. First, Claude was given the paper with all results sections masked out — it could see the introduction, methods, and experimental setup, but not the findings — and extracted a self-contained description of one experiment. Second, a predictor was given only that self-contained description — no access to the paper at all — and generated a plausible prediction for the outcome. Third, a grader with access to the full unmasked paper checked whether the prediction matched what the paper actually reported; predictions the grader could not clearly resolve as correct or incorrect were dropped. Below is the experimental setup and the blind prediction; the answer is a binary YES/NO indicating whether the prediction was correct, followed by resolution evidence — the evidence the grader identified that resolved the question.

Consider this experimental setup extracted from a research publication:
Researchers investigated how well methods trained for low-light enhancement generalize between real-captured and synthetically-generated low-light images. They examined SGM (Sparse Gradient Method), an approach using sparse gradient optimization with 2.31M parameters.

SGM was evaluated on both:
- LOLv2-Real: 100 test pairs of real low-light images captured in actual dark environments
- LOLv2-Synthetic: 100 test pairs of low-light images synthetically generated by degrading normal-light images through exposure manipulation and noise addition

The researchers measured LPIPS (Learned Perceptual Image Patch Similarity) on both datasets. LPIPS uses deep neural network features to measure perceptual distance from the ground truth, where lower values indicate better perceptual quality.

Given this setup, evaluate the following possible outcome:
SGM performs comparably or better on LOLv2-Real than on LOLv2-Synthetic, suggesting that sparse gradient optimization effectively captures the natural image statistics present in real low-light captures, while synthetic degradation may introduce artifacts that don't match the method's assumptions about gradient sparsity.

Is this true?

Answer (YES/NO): YES